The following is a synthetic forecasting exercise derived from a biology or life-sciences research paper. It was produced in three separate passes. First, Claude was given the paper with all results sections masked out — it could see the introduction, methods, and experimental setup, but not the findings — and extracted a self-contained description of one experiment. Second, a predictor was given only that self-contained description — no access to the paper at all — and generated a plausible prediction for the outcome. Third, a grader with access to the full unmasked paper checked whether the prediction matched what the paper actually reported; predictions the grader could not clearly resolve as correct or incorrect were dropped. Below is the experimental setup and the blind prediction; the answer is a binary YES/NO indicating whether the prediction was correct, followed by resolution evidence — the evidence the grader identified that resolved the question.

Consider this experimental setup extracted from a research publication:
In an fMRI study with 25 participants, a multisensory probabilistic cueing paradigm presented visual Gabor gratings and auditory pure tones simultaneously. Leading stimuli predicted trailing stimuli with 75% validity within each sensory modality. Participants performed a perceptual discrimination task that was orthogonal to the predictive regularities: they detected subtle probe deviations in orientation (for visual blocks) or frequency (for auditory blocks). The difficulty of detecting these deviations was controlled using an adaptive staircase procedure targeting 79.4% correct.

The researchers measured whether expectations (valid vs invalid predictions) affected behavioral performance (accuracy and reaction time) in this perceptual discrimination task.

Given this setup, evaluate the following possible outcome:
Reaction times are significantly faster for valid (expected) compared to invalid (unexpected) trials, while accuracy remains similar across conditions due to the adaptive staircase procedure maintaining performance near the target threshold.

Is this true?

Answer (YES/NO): NO